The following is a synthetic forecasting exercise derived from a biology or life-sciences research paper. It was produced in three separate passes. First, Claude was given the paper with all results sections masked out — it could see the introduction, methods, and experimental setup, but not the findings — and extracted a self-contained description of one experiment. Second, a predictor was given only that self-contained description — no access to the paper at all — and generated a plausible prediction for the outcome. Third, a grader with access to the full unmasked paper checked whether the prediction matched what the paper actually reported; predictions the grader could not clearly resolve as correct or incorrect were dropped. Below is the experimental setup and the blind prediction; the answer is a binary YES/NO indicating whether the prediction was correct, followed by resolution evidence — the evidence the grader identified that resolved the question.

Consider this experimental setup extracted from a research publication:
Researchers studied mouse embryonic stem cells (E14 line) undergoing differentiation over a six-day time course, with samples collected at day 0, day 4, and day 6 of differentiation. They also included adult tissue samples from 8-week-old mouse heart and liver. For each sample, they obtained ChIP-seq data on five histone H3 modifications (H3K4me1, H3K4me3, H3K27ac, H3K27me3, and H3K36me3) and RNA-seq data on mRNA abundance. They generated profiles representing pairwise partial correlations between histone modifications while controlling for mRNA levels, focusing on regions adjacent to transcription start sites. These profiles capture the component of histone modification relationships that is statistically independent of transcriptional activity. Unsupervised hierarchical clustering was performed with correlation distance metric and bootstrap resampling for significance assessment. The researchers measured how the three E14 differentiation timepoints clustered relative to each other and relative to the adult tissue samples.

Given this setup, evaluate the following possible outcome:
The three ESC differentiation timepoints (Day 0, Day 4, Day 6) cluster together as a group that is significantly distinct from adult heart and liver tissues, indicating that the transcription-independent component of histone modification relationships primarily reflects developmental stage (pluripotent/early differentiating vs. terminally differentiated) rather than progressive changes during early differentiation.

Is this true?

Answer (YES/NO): NO